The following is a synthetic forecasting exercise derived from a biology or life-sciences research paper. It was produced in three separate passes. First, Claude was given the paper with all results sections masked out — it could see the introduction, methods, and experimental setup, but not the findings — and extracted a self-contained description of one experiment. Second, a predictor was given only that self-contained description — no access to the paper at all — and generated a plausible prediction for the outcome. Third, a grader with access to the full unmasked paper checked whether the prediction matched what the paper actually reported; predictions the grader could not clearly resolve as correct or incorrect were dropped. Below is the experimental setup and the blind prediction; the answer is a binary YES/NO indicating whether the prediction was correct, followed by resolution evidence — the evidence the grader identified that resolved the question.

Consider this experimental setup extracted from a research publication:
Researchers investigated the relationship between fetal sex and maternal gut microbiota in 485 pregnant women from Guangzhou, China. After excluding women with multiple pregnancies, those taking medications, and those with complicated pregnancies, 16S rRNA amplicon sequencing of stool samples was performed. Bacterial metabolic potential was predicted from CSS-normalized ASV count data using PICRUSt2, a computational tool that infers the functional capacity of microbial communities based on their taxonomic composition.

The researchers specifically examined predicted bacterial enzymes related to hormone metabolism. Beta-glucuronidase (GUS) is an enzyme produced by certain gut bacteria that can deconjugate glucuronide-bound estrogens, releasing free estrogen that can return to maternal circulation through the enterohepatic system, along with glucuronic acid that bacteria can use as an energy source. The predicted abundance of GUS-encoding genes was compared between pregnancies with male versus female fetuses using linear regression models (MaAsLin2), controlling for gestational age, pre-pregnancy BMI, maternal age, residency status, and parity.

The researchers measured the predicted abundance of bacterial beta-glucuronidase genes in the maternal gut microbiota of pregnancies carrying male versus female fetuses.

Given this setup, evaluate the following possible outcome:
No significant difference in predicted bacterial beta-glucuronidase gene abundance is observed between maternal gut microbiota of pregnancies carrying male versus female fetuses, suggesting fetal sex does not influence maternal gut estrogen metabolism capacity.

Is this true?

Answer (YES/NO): NO